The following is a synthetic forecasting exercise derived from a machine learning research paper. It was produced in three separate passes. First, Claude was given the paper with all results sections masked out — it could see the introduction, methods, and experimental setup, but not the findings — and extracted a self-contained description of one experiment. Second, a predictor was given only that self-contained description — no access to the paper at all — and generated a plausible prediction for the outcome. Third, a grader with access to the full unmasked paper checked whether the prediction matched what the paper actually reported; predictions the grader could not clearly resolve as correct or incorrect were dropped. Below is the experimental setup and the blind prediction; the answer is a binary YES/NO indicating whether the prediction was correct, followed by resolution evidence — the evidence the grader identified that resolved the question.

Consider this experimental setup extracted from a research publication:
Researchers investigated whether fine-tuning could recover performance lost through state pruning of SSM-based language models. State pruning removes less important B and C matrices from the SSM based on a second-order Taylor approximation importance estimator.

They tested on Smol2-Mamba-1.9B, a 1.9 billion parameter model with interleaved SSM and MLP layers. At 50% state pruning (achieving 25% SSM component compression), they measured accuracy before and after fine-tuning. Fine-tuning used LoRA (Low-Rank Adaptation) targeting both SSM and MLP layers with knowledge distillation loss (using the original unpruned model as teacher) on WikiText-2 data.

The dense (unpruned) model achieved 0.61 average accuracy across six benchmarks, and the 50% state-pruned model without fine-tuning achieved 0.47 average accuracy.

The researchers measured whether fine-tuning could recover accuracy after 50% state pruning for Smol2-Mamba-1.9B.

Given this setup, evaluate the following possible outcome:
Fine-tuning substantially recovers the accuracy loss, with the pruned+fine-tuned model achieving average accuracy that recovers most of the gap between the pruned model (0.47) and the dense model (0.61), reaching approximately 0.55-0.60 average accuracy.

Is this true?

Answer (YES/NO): YES